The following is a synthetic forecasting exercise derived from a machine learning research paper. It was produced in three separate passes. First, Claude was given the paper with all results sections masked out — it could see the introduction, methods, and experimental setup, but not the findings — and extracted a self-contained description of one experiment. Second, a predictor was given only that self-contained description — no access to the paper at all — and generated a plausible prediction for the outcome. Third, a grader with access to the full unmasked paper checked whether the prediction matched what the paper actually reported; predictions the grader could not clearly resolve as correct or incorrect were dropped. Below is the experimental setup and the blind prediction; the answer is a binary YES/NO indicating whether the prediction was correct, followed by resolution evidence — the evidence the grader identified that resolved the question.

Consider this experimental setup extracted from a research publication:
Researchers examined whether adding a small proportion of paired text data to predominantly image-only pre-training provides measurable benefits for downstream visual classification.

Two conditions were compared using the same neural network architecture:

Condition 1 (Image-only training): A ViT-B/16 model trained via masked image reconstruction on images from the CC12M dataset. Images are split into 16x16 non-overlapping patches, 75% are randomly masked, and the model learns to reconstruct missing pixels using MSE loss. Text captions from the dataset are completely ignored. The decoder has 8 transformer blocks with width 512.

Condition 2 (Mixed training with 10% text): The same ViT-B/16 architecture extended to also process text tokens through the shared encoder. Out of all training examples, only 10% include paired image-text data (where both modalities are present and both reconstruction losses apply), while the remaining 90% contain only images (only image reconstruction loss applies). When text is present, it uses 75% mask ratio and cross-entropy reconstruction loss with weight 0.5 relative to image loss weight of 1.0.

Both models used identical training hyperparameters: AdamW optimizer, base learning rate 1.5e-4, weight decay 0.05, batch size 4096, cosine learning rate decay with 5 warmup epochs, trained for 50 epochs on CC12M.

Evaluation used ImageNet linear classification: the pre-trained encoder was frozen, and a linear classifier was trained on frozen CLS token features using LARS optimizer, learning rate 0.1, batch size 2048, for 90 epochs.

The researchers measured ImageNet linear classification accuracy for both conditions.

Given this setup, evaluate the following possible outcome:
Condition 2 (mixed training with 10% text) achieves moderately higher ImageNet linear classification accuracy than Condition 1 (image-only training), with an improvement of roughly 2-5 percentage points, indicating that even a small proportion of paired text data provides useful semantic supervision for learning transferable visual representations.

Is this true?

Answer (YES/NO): NO